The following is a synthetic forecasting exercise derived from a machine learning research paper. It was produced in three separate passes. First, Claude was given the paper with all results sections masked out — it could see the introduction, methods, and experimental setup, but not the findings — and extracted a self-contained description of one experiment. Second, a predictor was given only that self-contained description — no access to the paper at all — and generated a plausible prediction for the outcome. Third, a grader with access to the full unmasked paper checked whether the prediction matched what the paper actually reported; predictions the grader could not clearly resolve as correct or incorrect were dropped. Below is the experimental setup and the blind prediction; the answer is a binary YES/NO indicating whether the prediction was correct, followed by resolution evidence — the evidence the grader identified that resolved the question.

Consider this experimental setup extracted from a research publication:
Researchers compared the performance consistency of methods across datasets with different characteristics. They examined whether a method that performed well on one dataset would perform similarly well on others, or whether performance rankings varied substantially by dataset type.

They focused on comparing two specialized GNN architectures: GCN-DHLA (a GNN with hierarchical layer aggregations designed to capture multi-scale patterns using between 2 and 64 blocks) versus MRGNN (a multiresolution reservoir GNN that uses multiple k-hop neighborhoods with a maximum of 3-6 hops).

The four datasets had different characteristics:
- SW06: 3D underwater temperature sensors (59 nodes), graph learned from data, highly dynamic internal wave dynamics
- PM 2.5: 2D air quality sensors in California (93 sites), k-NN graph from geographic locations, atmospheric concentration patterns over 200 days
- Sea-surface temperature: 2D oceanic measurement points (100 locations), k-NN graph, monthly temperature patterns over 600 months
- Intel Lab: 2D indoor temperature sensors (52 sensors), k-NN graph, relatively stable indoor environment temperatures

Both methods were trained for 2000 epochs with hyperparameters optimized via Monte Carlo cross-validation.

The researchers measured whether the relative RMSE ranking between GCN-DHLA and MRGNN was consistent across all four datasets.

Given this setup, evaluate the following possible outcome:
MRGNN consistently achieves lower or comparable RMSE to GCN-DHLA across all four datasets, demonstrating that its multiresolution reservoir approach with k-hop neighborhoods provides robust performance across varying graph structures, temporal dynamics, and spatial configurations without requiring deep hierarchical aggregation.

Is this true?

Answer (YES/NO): NO